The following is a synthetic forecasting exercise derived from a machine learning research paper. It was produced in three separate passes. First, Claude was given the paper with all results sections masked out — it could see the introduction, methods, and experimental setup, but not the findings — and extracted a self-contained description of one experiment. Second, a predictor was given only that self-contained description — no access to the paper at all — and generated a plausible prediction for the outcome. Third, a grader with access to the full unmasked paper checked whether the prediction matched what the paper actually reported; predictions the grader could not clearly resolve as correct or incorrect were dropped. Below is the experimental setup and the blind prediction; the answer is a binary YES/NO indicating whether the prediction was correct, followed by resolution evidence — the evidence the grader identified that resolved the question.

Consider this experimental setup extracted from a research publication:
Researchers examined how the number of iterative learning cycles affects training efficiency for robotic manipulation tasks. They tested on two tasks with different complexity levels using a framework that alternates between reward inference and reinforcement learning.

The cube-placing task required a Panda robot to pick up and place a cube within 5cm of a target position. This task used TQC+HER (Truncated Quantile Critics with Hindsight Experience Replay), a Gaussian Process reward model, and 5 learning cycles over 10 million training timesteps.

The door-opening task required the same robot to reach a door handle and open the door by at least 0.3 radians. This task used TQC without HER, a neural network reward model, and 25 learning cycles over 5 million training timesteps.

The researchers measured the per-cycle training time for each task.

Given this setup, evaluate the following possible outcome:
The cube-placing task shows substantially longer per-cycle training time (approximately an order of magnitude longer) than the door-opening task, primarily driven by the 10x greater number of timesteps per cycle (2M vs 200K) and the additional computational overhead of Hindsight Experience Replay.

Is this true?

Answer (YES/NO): YES